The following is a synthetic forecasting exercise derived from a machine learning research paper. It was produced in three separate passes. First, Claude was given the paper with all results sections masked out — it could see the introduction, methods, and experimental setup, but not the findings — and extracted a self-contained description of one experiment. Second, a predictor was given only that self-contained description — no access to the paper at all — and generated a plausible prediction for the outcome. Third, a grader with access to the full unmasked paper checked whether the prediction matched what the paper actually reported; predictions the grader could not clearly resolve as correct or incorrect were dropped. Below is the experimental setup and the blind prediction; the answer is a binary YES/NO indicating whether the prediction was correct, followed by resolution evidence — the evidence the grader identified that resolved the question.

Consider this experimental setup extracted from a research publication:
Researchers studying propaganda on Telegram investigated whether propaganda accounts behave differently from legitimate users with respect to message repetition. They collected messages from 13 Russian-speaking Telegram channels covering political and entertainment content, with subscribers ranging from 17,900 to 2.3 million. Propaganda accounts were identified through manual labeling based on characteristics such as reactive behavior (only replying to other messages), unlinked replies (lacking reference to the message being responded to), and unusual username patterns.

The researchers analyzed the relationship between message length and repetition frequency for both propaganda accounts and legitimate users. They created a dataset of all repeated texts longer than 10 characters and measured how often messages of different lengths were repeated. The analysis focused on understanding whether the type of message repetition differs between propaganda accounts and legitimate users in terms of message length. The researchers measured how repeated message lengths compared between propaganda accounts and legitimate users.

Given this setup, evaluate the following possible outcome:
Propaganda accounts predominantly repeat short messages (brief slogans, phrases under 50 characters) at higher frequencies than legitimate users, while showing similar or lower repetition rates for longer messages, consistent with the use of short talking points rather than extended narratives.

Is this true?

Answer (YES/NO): NO